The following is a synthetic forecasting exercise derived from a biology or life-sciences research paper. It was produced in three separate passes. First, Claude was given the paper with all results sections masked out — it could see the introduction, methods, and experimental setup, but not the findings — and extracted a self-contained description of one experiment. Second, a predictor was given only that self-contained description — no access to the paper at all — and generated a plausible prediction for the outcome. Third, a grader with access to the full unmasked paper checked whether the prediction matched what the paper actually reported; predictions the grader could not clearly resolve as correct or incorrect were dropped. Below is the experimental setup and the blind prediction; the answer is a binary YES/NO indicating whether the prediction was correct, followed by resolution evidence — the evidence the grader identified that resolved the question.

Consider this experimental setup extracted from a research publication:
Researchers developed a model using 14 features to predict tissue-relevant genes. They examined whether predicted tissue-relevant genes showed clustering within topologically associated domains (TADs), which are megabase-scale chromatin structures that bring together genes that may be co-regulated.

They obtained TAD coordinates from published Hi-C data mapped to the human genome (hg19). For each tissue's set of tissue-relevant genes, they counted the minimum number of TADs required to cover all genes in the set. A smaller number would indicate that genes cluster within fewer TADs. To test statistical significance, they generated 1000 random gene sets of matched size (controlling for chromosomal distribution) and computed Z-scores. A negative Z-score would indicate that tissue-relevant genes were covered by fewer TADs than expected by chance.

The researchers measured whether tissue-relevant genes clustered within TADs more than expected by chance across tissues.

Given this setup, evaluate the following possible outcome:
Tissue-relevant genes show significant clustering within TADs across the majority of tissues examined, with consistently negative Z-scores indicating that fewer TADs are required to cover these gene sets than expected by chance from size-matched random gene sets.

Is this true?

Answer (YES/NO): YES